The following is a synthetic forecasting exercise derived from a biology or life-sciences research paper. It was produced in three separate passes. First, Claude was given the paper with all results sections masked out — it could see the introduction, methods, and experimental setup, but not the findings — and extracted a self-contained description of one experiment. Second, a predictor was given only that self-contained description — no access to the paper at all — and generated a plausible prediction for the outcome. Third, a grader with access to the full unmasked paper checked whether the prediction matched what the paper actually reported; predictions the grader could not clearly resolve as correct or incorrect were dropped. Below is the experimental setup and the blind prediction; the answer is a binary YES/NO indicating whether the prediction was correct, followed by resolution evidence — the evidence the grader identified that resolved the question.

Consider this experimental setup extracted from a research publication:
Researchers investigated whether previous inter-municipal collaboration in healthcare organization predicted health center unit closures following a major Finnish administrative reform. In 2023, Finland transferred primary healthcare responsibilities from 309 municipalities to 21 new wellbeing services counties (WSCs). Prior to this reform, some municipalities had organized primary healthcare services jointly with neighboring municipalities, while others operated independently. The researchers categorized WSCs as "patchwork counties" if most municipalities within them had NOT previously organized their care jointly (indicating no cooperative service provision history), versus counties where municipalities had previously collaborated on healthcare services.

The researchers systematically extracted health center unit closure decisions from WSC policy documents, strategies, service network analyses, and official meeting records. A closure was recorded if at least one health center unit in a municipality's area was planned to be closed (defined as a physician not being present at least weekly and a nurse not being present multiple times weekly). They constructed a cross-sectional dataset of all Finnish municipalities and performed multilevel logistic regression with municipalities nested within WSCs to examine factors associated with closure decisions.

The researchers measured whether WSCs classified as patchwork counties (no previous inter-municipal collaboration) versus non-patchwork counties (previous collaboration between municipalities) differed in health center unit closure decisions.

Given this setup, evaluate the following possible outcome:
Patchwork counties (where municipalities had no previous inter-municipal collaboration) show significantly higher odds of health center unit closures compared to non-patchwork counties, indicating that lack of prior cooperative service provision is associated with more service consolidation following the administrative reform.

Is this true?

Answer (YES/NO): YES